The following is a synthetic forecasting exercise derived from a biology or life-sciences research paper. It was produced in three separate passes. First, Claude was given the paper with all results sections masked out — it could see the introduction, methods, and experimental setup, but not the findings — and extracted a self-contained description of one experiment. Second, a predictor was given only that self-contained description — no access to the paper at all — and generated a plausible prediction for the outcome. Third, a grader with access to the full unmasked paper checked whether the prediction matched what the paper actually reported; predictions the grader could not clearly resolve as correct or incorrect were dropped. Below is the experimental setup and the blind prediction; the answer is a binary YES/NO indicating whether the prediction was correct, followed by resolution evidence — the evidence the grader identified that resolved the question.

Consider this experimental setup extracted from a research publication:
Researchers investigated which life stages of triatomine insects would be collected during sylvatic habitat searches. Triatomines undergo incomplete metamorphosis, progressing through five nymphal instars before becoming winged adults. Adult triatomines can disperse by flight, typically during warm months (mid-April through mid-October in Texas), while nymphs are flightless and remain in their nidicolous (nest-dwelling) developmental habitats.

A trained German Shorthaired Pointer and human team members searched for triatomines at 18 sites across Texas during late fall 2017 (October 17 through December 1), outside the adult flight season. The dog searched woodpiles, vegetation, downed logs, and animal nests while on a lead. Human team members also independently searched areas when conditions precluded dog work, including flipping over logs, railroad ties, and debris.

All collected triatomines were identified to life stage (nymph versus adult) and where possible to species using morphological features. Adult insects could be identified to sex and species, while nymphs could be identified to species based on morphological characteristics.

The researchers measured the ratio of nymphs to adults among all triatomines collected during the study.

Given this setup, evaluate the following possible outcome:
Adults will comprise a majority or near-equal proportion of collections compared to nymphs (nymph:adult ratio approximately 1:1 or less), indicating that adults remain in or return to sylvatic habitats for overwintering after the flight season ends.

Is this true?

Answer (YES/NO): NO